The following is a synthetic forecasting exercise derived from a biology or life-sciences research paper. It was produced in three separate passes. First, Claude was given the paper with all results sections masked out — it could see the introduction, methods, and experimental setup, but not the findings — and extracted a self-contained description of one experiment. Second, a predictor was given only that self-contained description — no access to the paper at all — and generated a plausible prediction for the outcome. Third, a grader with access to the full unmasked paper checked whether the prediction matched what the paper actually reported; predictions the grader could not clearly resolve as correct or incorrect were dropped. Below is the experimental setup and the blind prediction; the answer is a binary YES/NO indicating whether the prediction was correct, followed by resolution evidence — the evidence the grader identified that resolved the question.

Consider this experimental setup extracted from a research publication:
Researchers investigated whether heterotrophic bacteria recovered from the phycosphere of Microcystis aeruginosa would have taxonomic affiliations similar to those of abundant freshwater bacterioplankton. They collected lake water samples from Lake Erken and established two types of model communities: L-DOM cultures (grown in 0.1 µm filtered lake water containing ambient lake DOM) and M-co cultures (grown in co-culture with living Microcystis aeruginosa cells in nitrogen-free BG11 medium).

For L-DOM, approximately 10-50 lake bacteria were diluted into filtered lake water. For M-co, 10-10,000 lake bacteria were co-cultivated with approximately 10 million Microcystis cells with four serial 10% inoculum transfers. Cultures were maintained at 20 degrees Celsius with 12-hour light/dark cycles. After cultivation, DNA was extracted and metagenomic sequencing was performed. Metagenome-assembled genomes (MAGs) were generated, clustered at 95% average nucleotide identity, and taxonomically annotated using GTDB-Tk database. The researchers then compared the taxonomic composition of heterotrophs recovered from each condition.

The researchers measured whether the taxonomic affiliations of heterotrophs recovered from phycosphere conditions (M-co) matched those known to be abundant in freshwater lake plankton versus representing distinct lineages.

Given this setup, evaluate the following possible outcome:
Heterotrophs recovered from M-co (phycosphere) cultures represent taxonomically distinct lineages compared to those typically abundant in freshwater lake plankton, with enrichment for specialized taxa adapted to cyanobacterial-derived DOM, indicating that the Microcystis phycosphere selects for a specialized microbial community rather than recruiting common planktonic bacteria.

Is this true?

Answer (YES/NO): YES